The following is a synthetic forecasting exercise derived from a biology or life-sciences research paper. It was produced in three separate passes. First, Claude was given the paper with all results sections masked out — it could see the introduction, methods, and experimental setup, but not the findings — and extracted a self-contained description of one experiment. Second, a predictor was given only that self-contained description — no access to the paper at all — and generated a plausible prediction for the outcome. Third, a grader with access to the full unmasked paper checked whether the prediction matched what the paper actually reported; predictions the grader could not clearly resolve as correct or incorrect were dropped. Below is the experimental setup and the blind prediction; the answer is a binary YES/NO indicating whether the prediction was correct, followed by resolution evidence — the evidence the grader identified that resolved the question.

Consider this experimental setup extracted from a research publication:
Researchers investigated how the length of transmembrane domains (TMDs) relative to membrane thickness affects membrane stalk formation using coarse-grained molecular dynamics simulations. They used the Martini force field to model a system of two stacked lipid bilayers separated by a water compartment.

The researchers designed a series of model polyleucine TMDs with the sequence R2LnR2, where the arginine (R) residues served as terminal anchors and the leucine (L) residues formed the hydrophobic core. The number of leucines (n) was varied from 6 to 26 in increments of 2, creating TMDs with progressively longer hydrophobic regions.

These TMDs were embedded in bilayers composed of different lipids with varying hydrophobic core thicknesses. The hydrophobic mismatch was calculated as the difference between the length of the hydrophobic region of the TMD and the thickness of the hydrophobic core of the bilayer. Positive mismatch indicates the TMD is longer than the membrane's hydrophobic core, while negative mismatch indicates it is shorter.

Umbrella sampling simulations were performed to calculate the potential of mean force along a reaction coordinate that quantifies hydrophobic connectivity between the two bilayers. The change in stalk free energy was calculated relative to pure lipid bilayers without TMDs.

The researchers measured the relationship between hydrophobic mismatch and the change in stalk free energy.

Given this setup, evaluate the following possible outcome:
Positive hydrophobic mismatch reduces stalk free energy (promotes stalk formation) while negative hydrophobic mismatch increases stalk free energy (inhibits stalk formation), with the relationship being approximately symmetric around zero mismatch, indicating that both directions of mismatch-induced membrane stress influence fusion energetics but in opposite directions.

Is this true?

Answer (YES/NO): NO